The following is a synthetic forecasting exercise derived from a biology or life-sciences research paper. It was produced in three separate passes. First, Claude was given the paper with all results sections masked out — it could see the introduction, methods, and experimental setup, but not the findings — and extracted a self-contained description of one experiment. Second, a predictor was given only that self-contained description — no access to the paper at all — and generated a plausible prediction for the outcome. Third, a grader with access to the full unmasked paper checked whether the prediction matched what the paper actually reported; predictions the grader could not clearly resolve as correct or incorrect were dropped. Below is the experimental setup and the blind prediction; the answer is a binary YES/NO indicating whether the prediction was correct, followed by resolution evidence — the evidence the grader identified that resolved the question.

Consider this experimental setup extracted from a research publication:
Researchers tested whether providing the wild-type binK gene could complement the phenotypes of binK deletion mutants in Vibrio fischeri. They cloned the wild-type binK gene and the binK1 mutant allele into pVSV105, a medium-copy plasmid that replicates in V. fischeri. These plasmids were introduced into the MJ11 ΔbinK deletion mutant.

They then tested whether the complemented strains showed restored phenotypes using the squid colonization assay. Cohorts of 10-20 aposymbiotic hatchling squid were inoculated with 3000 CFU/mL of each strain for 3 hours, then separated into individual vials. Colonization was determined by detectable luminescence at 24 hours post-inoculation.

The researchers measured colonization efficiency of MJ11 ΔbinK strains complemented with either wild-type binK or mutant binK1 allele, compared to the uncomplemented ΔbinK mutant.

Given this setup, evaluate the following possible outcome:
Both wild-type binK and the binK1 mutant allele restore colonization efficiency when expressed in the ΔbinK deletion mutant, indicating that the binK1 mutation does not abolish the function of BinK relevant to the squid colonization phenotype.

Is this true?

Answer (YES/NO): NO